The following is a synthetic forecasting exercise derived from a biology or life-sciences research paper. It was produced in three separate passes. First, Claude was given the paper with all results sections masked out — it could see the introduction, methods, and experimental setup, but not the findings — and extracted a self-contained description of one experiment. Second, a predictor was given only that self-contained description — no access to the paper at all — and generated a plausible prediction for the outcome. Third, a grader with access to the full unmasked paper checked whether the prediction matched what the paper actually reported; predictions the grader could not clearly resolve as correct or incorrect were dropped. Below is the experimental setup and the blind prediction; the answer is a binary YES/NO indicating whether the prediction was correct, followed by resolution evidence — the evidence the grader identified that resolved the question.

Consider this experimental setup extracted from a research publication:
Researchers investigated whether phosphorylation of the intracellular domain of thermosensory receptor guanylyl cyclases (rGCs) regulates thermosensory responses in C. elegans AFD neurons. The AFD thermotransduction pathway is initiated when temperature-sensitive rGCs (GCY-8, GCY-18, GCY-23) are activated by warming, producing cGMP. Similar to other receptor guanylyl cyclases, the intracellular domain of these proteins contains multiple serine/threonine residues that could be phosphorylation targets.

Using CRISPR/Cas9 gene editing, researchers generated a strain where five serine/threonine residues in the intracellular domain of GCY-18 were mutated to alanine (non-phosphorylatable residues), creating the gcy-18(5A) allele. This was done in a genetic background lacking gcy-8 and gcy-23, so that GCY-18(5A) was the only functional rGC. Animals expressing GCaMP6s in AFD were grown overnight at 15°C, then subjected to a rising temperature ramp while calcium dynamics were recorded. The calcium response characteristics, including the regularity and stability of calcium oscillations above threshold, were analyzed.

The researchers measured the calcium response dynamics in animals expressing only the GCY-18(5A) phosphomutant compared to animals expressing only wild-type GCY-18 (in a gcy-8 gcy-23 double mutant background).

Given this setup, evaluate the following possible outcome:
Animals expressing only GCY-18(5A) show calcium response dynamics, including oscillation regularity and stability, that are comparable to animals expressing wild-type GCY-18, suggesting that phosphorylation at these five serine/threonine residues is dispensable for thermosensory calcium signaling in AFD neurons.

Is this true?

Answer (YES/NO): NO